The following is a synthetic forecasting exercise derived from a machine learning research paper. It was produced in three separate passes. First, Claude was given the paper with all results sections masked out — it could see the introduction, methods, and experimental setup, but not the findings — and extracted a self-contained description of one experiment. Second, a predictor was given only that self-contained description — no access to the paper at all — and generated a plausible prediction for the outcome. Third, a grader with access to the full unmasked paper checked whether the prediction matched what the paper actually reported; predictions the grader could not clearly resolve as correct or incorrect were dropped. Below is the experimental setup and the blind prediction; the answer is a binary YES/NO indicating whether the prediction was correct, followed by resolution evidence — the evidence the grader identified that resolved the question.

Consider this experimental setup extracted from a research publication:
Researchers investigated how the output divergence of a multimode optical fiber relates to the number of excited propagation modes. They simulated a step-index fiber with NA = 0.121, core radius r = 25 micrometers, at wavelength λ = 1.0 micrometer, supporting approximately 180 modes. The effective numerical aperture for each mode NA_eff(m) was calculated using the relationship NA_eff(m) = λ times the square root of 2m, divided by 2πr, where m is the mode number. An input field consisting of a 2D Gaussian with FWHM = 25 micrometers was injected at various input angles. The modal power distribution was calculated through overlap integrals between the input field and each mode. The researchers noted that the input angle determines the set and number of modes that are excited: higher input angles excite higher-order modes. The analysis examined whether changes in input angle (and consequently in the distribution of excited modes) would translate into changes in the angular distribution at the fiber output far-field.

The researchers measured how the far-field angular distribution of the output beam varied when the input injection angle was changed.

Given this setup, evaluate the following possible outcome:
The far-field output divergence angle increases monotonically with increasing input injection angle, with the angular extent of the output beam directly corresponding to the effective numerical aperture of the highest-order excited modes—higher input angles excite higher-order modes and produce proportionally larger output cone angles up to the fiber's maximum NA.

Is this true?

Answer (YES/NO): YES